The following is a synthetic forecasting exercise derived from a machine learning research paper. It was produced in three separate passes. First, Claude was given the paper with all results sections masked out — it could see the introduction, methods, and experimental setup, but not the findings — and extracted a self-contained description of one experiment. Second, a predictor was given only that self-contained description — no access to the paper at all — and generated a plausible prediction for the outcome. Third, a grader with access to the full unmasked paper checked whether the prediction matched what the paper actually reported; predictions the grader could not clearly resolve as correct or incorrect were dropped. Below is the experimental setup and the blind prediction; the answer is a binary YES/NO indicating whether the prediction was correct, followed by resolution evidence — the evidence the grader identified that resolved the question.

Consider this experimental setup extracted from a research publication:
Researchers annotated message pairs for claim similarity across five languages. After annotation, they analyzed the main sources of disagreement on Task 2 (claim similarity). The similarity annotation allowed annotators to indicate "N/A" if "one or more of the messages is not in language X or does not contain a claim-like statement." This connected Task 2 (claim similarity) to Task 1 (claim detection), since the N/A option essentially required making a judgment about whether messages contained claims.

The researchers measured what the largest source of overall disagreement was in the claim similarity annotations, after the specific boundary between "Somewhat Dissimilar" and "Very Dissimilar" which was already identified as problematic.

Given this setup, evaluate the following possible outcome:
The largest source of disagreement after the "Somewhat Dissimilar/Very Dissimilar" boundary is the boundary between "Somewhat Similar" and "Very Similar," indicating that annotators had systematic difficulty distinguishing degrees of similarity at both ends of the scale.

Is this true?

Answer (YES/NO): NO